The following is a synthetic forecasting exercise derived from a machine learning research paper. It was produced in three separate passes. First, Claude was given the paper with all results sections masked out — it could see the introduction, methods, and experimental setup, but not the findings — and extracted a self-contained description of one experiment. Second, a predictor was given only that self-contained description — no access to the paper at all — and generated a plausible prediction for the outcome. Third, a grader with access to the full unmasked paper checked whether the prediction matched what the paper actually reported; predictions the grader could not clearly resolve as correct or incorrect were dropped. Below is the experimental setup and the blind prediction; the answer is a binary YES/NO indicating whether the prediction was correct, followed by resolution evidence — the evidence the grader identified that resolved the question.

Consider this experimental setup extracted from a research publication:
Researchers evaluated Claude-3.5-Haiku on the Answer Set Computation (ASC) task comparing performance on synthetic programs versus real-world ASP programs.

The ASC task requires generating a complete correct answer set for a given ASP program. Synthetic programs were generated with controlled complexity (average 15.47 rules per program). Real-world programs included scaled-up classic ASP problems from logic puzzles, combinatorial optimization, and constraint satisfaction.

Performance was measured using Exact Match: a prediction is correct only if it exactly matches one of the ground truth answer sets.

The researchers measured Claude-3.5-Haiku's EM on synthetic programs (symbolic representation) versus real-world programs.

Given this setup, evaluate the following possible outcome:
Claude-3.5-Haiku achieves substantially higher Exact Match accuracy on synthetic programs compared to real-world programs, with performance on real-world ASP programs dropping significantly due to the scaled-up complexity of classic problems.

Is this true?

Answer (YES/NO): YES